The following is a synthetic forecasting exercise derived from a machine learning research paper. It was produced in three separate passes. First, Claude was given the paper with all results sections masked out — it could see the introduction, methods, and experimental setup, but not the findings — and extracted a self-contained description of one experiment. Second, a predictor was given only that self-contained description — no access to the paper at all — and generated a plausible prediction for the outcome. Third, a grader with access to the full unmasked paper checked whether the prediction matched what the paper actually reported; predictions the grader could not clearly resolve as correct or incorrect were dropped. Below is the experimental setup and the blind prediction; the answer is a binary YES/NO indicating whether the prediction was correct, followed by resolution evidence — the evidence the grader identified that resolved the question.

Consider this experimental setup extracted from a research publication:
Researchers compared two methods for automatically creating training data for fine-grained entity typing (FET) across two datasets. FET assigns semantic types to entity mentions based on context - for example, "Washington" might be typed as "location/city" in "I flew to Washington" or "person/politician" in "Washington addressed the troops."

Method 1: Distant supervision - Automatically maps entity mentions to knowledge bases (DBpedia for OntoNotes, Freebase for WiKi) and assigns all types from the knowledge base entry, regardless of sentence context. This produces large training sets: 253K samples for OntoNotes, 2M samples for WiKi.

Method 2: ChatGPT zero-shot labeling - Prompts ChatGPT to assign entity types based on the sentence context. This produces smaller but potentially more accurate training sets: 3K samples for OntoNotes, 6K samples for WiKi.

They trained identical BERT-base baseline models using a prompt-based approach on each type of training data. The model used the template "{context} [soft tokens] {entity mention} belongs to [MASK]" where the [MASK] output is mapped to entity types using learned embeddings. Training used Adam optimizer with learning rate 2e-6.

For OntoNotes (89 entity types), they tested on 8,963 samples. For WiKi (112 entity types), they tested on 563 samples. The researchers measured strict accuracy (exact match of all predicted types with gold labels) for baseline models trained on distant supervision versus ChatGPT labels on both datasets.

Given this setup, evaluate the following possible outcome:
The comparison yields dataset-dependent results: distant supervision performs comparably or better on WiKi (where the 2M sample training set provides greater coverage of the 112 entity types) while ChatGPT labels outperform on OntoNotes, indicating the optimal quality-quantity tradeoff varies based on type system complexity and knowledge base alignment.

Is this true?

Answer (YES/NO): NO